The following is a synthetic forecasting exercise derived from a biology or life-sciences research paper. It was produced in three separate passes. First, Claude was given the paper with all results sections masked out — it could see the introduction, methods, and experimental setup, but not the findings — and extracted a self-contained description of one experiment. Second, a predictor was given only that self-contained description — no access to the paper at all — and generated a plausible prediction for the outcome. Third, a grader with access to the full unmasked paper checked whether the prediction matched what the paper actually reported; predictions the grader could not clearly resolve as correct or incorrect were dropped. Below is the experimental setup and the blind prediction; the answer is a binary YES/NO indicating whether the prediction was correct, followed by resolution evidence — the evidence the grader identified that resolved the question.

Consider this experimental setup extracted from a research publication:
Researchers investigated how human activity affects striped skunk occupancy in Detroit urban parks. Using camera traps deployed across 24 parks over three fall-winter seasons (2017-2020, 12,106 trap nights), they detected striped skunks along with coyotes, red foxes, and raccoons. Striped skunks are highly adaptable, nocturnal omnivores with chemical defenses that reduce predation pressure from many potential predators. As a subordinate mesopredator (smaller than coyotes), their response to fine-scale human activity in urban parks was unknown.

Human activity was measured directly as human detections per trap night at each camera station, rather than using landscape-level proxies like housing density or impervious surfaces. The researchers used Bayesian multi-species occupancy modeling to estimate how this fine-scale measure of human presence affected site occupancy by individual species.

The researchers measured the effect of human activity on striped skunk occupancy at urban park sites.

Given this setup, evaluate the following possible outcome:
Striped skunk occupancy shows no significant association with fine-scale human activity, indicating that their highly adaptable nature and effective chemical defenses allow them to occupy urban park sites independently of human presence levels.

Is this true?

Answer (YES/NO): YES